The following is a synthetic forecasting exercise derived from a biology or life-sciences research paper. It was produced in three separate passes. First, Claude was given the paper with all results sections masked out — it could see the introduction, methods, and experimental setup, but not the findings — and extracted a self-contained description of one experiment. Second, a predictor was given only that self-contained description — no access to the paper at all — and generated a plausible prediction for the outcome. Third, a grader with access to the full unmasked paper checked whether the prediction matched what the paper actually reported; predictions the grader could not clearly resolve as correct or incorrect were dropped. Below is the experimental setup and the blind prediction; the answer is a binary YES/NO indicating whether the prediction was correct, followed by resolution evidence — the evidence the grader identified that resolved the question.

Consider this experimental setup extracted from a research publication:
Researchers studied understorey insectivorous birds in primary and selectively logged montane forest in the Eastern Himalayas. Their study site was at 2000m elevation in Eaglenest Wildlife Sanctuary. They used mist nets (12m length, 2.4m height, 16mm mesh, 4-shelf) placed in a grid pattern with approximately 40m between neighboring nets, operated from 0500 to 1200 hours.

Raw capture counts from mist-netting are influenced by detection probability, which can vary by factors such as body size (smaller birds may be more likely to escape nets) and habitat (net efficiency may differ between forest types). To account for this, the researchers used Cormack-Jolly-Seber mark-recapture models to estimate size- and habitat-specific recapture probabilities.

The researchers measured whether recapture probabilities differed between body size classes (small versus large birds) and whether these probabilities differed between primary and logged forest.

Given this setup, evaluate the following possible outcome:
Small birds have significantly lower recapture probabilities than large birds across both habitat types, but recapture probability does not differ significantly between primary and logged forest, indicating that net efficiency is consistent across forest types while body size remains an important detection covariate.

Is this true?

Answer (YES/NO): NO